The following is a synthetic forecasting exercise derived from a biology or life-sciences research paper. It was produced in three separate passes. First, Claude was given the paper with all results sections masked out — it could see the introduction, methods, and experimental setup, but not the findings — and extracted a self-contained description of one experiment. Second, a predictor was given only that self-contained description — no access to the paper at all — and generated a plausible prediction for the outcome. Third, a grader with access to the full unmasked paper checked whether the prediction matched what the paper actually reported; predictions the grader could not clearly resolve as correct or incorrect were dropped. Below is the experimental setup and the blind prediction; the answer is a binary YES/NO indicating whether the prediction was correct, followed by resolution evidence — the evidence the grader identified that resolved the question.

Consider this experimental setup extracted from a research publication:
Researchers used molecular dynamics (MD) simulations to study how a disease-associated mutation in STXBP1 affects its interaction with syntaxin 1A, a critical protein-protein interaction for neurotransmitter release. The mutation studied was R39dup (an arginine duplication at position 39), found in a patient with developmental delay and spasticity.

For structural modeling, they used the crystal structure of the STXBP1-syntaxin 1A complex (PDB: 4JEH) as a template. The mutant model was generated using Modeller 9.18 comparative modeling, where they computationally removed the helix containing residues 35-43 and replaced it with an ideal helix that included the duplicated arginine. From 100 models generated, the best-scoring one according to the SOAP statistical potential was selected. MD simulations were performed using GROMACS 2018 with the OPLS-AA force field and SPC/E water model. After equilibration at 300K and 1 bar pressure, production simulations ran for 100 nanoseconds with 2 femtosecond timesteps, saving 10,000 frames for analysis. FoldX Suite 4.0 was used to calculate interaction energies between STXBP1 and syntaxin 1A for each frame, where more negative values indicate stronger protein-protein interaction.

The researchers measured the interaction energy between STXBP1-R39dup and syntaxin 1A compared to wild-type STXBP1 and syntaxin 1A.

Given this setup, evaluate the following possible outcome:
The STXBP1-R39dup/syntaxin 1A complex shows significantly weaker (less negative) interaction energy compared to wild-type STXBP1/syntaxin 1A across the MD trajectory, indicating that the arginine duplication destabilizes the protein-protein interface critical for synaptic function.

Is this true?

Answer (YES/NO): YES